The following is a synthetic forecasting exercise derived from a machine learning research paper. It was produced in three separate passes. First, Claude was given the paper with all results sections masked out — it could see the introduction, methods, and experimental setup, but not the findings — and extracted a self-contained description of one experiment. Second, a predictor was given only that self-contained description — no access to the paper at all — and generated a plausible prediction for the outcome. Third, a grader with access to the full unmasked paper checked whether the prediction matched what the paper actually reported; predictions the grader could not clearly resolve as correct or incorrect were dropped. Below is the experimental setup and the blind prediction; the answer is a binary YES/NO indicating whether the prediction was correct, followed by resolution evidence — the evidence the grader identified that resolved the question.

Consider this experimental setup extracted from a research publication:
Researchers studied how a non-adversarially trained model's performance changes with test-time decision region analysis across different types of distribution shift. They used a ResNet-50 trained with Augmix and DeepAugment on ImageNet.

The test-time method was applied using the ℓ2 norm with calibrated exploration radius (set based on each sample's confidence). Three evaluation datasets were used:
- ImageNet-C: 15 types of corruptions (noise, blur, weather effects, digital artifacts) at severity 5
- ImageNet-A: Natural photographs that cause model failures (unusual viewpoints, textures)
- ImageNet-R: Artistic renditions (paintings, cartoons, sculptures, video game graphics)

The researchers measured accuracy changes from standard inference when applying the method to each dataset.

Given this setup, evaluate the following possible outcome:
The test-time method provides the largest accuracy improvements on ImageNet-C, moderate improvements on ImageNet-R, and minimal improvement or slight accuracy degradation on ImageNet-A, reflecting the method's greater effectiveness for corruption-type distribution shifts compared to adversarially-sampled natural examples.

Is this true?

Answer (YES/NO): NO